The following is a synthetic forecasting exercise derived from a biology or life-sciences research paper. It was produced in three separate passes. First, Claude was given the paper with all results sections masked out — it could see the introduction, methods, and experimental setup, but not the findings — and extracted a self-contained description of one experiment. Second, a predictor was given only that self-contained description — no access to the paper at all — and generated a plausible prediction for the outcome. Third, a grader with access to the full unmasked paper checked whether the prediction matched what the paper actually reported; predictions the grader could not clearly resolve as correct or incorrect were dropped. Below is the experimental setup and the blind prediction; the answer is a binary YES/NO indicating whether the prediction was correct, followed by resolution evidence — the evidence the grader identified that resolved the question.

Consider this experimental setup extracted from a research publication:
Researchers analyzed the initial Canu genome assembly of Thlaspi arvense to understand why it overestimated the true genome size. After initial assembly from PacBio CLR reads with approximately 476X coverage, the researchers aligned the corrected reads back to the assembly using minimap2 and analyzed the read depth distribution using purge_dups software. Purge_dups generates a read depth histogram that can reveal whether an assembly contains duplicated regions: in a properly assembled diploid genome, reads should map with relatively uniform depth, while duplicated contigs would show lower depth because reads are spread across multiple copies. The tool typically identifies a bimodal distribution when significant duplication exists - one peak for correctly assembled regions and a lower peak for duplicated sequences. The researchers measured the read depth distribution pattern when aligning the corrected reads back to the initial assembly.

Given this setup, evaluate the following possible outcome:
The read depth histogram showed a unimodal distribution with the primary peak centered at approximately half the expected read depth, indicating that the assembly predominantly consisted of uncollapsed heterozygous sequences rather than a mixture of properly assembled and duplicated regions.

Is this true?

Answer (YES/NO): NO